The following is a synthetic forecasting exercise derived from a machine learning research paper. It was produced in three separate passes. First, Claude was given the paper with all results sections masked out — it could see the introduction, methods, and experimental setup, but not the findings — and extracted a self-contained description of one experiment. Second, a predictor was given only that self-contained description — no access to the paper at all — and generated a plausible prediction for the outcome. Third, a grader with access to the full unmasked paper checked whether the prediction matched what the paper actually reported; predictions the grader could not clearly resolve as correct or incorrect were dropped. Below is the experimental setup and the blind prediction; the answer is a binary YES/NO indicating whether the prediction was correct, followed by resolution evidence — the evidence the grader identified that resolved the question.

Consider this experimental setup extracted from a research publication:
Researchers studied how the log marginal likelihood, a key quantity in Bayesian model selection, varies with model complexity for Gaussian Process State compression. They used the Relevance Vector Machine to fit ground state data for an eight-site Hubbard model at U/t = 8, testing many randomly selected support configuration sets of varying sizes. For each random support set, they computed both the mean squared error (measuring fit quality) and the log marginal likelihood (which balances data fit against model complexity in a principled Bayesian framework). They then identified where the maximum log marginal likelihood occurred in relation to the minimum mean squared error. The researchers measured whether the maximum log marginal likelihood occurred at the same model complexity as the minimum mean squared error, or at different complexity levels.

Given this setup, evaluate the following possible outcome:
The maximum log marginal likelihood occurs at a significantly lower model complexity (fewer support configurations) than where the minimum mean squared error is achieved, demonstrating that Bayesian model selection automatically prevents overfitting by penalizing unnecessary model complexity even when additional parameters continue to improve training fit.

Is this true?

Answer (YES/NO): YES